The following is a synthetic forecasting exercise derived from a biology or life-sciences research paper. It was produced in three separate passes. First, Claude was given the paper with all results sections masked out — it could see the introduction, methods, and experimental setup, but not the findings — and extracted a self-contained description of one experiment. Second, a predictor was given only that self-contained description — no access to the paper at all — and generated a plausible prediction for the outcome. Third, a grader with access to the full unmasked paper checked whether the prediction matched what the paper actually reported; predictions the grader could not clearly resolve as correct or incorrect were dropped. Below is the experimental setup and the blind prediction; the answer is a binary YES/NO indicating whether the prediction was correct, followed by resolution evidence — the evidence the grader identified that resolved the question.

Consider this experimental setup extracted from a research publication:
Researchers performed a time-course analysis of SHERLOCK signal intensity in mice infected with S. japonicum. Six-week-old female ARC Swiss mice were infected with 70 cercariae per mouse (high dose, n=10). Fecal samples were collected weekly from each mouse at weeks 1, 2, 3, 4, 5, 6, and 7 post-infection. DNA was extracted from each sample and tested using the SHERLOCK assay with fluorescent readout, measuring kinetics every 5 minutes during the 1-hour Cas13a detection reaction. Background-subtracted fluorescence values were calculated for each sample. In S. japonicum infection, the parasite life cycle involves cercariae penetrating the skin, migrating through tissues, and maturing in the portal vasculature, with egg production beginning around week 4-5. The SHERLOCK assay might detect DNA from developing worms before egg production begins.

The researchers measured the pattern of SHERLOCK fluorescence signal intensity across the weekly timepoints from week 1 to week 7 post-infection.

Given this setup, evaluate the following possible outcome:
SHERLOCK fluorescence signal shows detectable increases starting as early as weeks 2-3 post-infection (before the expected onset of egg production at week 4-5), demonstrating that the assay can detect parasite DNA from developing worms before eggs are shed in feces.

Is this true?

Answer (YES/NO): NO